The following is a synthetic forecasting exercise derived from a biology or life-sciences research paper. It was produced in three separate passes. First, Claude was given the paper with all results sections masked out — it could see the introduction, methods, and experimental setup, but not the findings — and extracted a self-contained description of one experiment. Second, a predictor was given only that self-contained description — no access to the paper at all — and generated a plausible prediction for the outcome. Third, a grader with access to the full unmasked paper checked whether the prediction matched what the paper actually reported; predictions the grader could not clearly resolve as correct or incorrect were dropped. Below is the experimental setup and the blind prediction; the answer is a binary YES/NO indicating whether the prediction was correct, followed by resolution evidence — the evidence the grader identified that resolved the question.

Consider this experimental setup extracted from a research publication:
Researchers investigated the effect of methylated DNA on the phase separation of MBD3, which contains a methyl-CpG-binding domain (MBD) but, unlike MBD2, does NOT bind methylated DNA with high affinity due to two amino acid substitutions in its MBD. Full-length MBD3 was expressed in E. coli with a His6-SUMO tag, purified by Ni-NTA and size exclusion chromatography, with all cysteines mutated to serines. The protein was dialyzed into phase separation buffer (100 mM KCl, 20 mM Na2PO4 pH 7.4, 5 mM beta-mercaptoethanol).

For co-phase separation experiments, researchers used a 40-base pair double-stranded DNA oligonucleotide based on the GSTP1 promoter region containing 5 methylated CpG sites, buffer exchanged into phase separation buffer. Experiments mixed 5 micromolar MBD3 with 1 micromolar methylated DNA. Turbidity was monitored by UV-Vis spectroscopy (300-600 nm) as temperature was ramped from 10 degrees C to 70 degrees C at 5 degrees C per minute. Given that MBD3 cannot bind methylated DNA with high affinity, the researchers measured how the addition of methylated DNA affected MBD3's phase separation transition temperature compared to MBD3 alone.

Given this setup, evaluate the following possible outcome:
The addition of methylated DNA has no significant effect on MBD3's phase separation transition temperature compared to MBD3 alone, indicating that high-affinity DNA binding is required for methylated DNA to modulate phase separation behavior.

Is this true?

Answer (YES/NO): NO